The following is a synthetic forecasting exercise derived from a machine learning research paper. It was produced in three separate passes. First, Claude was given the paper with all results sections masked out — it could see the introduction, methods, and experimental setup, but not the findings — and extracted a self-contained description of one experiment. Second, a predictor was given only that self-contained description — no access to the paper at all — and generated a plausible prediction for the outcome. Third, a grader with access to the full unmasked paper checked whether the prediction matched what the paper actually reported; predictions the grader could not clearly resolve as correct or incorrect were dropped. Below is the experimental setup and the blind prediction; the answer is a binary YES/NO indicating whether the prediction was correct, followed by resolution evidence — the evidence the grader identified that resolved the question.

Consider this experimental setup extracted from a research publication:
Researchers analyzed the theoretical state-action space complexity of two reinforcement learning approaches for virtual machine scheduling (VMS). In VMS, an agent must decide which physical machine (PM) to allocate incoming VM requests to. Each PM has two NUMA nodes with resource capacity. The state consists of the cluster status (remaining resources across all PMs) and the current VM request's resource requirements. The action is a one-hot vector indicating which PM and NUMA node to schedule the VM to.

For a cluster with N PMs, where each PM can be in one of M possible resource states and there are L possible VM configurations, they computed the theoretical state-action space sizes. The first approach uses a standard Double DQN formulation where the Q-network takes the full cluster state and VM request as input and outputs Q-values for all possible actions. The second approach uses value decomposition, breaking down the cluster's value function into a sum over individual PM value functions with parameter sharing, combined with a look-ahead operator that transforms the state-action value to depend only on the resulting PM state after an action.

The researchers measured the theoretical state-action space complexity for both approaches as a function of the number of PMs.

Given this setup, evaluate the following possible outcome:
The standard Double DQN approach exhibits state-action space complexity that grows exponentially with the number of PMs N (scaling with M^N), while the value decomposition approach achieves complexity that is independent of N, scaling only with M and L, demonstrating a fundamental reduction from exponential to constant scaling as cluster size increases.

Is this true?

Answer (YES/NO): NO